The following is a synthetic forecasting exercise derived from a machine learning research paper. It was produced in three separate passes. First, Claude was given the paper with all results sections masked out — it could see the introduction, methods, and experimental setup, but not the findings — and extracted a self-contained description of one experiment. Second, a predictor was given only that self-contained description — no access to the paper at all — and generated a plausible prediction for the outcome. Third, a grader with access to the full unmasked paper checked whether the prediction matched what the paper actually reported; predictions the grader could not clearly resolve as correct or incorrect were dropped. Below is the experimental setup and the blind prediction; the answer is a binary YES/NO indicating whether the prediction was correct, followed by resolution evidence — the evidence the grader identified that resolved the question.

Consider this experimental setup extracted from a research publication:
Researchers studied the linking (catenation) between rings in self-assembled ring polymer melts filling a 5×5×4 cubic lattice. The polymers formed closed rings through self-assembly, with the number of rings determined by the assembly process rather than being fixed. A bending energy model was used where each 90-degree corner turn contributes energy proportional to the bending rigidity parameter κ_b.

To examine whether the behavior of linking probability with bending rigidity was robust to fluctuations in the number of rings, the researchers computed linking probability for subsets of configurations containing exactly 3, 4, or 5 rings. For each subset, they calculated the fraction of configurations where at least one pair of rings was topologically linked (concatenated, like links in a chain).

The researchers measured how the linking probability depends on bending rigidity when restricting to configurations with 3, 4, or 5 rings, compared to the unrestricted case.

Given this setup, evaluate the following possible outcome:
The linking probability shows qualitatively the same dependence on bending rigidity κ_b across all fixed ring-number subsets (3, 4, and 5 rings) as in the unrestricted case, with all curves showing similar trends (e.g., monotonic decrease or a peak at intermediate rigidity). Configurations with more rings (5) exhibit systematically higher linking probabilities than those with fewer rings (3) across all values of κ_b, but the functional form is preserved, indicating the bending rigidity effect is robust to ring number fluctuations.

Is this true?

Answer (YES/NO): NO